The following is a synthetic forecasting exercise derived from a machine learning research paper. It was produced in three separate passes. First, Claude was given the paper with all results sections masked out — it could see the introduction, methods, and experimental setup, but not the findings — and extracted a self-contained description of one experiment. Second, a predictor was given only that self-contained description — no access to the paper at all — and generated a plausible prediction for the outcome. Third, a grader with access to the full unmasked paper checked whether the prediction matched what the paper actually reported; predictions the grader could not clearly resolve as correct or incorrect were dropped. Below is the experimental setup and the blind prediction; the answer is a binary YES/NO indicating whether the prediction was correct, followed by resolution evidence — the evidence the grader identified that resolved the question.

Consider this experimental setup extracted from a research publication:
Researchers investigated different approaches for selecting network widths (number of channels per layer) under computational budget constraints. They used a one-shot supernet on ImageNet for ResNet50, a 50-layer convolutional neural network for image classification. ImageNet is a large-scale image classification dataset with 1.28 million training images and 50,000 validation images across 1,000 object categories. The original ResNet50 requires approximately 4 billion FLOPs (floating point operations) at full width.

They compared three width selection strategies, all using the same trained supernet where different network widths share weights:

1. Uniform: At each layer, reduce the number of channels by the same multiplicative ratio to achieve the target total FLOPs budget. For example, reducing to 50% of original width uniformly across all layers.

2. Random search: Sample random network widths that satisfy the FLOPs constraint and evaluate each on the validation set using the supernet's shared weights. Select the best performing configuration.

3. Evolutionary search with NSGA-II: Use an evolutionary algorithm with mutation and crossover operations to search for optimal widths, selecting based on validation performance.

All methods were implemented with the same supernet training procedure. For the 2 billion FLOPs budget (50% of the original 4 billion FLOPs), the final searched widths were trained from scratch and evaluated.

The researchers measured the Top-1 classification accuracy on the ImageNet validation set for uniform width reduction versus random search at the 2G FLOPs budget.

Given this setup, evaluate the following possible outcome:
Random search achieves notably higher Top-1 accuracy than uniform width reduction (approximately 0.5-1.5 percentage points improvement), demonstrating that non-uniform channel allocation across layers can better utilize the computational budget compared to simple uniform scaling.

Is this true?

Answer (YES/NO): NO